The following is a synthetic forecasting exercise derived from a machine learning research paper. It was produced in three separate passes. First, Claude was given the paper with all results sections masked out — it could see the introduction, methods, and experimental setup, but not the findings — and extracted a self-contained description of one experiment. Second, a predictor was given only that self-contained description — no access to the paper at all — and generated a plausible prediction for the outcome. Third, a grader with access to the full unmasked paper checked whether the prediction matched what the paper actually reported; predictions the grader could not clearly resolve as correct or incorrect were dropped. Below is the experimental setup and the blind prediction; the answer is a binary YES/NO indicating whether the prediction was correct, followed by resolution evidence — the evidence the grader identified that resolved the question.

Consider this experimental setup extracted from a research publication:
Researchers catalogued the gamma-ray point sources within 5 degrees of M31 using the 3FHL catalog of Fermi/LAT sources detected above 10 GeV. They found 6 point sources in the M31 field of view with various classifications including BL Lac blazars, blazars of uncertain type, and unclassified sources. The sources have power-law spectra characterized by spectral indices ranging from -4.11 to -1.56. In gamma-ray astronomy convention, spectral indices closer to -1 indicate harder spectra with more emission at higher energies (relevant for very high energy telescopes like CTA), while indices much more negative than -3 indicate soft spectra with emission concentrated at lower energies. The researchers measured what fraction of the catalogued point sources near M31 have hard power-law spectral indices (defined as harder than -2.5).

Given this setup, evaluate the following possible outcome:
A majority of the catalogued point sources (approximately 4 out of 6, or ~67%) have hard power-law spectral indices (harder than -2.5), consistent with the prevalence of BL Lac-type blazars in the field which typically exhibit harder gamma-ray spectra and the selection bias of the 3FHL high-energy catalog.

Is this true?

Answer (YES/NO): YES